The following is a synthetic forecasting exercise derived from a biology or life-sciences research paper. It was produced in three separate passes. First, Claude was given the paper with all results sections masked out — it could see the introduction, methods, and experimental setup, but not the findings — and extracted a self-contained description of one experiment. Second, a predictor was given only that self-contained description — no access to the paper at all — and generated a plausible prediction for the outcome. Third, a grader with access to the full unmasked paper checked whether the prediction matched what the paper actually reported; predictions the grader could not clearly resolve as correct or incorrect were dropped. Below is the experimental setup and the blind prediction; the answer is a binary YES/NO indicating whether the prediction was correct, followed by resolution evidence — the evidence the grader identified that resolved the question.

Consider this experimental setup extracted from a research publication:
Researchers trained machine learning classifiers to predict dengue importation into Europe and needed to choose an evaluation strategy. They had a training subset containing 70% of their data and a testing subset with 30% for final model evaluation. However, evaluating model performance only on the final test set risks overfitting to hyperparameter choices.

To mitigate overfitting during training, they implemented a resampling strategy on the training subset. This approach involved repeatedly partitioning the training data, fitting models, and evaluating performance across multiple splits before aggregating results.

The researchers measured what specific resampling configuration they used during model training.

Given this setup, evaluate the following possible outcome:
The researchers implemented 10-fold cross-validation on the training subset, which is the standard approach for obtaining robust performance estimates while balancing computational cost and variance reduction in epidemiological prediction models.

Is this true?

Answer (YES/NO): NO